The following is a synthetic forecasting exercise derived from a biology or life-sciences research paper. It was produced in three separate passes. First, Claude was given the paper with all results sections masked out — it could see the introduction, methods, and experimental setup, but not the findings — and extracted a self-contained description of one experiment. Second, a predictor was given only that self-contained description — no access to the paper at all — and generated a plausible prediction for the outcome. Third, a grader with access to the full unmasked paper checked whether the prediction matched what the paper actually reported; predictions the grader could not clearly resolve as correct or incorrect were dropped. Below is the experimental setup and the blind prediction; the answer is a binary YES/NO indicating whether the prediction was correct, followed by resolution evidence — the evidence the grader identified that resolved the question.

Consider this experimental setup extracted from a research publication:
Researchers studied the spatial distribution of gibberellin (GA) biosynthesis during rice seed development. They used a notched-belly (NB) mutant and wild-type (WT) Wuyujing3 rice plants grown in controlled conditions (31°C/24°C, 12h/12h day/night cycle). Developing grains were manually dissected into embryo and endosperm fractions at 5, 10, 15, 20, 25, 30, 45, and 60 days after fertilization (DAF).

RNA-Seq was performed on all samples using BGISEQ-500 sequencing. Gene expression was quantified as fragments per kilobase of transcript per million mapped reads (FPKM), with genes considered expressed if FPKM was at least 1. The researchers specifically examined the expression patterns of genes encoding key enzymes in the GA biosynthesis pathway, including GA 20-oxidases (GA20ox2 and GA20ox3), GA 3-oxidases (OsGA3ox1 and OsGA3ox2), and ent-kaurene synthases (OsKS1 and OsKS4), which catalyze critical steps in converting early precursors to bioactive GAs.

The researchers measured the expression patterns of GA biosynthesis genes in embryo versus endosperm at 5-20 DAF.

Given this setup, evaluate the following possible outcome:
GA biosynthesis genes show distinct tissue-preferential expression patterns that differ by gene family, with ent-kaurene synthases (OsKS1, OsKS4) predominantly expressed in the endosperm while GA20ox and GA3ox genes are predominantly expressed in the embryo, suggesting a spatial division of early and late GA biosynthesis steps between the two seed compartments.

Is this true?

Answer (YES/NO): NO